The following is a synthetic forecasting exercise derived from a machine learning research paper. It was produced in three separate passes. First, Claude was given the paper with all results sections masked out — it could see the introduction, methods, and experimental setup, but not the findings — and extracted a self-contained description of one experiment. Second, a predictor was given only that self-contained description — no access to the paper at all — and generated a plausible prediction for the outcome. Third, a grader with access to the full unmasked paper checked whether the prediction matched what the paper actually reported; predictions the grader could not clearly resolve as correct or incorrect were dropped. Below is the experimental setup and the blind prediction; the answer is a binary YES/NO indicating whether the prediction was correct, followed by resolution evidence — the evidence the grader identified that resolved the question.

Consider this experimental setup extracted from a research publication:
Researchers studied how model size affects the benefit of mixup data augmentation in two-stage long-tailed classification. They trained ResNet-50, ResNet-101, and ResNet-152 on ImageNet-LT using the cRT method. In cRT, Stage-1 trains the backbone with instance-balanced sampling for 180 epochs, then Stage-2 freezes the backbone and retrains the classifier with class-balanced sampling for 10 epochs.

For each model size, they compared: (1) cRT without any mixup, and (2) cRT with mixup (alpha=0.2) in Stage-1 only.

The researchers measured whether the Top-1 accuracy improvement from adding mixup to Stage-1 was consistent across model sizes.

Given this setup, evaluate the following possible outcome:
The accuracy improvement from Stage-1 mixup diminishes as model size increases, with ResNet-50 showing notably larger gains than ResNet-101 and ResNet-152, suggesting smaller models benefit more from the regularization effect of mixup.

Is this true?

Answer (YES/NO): NO